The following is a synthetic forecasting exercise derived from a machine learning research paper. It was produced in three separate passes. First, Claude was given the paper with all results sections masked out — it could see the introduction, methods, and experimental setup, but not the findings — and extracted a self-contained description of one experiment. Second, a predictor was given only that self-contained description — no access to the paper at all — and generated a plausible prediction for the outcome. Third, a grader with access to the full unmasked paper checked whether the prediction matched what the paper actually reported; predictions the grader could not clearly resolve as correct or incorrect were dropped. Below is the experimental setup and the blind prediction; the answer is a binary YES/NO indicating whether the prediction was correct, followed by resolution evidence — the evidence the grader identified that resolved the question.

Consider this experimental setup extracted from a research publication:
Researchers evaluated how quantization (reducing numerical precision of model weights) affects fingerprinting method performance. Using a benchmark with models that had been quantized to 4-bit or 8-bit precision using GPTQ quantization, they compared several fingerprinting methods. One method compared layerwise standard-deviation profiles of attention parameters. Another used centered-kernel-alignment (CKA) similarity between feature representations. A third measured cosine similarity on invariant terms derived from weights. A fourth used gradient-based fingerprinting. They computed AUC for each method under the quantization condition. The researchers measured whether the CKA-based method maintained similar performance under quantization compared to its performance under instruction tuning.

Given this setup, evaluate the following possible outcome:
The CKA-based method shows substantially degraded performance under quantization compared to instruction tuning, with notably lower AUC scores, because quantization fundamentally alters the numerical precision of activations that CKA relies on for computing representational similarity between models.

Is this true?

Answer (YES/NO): YES